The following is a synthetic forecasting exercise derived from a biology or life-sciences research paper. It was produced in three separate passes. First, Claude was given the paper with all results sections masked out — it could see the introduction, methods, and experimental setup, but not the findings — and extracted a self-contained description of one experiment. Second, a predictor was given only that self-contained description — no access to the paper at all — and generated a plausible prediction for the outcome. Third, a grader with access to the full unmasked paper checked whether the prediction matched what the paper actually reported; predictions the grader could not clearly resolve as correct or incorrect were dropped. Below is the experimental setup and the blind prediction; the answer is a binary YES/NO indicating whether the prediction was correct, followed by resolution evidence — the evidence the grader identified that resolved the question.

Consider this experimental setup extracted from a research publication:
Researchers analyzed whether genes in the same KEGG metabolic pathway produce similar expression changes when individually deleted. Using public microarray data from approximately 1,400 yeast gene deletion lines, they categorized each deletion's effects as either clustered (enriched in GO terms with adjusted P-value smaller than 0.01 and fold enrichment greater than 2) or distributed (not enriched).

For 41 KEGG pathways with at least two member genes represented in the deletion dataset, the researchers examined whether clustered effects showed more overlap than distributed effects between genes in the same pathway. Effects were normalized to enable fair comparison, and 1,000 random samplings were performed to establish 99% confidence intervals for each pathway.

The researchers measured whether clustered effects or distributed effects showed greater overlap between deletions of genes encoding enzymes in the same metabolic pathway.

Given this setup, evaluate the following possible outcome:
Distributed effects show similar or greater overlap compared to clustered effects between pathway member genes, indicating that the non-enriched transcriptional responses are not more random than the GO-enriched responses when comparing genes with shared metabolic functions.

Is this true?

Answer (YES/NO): NO